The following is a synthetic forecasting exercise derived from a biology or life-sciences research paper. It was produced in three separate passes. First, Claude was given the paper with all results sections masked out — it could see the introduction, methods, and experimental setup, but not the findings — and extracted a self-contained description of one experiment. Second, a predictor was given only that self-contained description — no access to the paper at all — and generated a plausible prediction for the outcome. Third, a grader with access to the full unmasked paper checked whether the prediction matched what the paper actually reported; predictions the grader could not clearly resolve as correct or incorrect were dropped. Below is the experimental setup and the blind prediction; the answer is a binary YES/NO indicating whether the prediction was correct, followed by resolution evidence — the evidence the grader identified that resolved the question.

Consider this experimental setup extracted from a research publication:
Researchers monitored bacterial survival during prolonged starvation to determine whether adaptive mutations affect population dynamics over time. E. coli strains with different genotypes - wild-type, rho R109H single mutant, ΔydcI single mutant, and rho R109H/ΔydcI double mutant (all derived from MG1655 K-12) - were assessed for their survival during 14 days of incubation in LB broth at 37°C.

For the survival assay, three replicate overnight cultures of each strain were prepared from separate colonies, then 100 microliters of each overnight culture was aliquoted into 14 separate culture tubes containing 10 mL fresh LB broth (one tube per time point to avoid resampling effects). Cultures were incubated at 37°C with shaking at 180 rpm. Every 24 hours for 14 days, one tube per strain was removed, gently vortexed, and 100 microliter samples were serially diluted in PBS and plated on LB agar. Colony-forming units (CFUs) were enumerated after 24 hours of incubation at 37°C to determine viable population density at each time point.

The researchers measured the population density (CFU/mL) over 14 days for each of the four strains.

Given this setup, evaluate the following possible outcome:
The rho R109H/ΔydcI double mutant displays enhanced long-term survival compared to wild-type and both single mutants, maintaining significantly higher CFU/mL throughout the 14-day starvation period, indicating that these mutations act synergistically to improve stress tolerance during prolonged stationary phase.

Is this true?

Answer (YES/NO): NO